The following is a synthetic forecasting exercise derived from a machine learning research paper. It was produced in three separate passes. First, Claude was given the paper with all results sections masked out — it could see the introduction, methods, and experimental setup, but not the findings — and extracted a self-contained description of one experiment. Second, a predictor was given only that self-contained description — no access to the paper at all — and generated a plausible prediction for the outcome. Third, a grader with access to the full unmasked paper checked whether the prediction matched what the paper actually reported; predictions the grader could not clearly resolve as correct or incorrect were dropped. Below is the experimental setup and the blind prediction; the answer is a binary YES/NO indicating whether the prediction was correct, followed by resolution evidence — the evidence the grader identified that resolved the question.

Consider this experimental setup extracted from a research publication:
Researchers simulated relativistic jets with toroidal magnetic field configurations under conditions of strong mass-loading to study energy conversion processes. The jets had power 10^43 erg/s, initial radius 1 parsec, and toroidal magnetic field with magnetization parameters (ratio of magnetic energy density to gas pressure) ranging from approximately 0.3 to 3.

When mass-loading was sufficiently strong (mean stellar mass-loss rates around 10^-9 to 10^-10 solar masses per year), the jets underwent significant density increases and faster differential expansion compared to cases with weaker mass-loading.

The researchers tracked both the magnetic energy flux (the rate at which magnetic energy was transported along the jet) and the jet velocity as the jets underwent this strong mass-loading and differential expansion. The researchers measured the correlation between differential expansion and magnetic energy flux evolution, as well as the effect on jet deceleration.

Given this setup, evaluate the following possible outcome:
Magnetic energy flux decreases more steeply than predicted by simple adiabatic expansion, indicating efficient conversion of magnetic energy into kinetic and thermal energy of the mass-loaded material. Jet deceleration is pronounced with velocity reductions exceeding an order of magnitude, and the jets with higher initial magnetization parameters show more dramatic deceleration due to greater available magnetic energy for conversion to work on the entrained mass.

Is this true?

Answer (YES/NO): NO